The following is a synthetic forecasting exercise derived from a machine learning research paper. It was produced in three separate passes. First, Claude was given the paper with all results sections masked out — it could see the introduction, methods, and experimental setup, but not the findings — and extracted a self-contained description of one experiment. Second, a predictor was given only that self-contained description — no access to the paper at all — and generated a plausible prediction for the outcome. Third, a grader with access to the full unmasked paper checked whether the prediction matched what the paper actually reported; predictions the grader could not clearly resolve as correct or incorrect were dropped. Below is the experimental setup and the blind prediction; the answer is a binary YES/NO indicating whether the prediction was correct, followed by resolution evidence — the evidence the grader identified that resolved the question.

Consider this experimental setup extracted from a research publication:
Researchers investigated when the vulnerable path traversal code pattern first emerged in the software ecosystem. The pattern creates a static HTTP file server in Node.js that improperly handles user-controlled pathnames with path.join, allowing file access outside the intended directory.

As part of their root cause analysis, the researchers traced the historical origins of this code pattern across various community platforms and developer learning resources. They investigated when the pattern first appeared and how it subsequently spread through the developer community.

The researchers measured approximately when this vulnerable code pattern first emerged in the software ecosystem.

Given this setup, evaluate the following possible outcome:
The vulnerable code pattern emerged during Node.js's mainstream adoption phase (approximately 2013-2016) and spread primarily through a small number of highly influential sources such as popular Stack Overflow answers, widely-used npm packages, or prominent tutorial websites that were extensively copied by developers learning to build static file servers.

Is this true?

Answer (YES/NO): NO